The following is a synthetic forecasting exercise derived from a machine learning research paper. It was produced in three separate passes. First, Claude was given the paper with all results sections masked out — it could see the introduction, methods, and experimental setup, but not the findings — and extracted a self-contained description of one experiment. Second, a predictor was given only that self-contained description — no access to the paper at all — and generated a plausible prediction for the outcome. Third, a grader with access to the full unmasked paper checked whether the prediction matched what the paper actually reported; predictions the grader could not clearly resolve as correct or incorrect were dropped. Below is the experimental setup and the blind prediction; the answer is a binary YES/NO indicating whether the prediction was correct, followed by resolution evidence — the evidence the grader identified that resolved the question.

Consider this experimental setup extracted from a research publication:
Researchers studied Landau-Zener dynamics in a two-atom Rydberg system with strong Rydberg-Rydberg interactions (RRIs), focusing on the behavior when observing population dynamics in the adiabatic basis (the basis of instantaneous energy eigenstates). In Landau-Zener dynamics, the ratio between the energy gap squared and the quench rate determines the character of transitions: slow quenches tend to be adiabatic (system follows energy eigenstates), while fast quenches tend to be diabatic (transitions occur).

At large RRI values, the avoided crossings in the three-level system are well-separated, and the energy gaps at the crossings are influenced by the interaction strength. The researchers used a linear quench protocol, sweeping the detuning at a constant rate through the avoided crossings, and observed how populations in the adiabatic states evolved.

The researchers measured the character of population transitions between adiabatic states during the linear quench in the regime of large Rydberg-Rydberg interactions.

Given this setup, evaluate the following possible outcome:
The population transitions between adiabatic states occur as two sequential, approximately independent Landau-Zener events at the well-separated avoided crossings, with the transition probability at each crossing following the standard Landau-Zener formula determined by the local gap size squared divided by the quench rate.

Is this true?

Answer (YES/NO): NO